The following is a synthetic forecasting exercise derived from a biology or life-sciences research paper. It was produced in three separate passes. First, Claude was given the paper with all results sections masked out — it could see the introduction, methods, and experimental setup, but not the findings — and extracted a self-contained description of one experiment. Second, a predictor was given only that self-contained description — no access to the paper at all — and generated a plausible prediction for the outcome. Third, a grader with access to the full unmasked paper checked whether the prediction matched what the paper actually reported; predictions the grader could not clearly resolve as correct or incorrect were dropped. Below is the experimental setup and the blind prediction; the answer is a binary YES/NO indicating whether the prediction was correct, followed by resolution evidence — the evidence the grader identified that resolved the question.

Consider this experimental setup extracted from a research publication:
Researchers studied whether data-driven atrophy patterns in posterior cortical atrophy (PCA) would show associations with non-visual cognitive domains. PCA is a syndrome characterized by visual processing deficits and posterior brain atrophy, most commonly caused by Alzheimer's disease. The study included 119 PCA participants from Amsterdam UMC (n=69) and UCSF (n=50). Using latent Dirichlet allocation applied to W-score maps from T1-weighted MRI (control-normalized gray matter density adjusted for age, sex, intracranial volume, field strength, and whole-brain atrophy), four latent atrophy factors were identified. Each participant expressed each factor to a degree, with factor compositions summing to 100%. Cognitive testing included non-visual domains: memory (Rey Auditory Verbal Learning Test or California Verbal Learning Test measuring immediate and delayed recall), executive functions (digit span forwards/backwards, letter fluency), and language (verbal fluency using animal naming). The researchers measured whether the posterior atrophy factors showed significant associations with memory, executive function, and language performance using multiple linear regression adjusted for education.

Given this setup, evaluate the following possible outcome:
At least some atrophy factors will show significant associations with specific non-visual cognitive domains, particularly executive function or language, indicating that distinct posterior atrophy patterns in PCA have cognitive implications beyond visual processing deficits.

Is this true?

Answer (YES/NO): YES